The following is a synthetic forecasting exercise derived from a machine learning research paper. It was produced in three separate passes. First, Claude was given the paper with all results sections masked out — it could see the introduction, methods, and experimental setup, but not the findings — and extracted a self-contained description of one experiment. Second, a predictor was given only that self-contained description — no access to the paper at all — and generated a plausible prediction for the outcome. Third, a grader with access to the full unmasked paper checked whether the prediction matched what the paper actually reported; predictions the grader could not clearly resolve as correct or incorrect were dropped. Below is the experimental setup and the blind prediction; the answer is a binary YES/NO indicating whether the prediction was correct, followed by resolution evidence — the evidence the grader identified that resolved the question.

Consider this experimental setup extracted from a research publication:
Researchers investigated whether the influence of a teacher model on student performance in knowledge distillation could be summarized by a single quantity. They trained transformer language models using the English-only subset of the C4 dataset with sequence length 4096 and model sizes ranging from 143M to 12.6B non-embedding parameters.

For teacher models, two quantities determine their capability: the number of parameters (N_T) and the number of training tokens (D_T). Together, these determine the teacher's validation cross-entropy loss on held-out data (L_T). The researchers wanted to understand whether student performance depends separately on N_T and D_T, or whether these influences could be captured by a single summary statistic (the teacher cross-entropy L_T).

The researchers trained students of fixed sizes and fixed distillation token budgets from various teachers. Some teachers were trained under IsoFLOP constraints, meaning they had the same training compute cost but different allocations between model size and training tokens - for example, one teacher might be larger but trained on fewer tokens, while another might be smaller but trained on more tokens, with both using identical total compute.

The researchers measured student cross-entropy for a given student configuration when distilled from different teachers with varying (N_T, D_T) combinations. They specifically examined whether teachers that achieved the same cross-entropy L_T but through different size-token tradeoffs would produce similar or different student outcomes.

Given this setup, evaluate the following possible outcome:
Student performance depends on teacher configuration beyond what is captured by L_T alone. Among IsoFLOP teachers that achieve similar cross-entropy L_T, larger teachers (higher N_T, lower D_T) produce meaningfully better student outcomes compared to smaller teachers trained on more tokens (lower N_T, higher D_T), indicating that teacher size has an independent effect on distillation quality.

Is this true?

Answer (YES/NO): NO